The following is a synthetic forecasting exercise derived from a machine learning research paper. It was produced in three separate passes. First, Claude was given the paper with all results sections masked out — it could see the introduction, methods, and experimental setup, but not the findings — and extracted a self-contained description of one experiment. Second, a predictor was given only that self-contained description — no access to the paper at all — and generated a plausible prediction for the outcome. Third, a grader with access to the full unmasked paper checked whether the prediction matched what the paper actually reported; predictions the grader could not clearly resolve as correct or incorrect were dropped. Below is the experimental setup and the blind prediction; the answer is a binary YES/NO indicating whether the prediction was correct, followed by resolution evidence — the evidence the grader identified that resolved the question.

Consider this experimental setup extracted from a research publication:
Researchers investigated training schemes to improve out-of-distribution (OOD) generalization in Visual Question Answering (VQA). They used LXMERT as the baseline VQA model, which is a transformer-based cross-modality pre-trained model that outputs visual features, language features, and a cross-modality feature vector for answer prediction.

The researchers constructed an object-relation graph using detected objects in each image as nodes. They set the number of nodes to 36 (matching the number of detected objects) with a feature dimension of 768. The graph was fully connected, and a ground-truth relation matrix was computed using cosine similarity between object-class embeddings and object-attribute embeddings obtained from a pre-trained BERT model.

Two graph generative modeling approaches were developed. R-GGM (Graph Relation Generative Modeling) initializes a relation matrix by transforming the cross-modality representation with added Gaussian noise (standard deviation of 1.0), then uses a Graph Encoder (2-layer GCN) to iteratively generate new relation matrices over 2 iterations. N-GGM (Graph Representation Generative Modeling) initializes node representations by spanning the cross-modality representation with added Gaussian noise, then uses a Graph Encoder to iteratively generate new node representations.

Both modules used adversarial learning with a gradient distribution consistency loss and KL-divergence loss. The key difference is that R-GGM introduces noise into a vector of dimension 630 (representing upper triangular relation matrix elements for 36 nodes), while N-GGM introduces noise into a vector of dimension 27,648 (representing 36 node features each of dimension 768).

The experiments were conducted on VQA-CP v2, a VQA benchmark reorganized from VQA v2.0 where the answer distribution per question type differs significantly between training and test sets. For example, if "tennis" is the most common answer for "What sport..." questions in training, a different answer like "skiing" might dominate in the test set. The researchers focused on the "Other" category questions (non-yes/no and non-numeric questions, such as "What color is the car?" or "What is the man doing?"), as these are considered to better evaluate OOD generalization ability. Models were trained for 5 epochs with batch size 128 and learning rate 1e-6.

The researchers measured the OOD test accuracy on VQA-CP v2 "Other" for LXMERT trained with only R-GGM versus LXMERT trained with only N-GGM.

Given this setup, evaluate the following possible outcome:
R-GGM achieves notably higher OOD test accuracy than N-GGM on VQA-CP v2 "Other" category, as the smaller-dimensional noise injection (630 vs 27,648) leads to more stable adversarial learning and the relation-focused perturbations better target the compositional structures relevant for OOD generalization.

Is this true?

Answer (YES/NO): YES